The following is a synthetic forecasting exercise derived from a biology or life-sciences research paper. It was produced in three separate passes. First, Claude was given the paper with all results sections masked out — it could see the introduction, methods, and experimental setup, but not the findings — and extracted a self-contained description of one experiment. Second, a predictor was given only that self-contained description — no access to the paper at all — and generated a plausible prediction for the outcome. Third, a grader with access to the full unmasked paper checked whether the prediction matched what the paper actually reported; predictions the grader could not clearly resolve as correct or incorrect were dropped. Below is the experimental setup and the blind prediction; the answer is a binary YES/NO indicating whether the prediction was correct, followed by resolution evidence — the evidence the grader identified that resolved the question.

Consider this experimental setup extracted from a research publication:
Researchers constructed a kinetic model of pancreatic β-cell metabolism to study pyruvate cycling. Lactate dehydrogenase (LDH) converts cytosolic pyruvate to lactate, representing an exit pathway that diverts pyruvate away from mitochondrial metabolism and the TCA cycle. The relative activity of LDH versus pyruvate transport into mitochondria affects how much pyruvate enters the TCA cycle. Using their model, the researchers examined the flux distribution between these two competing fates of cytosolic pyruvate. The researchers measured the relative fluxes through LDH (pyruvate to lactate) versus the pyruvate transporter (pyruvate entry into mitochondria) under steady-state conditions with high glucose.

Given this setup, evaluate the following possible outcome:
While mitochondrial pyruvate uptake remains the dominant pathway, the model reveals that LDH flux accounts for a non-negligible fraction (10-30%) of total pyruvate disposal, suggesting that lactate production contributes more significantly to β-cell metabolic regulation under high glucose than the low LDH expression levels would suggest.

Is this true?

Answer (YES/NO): NO